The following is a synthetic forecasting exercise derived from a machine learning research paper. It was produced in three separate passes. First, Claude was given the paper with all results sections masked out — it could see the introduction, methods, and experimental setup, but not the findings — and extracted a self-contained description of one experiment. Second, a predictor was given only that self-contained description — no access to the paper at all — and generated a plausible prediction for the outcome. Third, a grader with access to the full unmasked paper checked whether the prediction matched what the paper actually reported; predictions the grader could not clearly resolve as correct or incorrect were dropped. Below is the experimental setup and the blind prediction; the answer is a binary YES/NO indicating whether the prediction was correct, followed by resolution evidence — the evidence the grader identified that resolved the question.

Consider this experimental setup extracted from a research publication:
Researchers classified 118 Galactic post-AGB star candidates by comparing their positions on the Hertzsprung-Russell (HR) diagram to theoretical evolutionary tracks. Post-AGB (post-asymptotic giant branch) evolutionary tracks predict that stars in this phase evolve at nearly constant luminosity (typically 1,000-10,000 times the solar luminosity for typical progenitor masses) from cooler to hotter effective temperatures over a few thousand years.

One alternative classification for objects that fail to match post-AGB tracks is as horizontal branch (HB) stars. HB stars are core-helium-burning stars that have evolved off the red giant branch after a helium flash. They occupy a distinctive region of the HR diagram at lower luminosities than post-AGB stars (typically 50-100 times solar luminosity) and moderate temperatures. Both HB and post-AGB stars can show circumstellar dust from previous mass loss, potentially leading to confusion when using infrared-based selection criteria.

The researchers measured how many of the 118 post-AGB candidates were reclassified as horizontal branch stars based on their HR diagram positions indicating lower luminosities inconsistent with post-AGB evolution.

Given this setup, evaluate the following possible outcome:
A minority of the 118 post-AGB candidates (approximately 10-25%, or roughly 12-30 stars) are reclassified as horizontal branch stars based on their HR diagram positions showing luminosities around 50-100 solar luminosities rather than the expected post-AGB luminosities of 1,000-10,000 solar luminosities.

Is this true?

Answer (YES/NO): NO